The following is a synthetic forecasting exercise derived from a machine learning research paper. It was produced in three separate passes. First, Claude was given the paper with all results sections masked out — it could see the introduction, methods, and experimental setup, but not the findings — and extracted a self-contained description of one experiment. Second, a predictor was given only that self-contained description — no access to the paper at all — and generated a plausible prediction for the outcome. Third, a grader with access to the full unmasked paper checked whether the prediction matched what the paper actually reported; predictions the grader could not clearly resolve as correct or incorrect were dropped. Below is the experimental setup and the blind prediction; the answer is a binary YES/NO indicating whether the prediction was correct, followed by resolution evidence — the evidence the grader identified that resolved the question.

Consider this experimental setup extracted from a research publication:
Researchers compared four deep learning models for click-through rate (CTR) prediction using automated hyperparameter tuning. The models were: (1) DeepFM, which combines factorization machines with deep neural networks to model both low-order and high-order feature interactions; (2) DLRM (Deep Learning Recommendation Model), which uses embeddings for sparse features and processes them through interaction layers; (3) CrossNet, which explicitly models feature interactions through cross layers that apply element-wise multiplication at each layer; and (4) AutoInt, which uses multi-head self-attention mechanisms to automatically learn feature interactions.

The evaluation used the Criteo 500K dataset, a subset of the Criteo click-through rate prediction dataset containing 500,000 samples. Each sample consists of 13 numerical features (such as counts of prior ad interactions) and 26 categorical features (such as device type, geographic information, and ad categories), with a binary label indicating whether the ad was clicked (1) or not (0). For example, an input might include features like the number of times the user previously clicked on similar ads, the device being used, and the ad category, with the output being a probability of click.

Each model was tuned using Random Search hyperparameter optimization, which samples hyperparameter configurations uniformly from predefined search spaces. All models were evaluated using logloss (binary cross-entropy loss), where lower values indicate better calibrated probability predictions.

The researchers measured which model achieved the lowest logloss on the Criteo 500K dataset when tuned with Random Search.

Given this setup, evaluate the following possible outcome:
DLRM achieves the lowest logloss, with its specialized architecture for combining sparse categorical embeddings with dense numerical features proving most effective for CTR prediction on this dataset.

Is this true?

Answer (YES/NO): NO